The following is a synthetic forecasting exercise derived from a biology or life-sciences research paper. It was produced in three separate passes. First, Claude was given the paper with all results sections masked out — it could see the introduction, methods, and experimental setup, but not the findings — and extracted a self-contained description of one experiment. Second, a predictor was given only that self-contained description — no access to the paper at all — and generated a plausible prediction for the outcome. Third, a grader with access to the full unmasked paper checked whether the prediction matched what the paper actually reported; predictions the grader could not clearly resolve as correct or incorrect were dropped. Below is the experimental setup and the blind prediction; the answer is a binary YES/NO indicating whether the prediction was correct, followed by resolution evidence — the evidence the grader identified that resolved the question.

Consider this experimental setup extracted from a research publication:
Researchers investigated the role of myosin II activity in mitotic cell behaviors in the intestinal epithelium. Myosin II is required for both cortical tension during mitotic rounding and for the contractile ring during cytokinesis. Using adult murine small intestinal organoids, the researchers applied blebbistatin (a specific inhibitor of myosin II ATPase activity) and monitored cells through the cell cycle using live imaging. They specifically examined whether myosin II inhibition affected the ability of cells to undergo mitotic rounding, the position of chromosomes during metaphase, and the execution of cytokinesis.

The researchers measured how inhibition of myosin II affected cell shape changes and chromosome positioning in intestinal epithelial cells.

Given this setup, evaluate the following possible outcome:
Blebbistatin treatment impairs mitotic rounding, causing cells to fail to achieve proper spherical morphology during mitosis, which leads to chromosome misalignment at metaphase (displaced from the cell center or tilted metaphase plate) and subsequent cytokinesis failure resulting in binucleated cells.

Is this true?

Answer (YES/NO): NO